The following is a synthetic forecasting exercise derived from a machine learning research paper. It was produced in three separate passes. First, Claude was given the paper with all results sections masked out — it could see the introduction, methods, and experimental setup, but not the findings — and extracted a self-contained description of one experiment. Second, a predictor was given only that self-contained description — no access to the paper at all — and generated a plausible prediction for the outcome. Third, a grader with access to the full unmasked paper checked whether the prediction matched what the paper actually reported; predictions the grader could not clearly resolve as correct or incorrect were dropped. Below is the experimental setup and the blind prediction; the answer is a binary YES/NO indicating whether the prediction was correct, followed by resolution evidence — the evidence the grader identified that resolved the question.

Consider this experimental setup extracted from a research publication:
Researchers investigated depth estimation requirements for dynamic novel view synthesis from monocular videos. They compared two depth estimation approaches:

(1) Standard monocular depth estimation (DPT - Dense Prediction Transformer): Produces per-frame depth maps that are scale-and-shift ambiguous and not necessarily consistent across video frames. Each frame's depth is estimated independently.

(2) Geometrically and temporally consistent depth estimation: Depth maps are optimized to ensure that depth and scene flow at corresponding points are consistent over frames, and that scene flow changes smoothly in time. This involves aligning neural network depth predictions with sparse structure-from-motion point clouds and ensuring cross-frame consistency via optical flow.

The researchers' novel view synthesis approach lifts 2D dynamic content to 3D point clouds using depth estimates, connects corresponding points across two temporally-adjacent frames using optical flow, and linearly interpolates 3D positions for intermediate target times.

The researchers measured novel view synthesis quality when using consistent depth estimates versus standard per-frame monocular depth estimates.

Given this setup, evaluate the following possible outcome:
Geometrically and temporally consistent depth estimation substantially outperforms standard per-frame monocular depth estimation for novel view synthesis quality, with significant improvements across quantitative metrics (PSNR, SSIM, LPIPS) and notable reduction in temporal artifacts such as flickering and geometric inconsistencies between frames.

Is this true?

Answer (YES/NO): YES